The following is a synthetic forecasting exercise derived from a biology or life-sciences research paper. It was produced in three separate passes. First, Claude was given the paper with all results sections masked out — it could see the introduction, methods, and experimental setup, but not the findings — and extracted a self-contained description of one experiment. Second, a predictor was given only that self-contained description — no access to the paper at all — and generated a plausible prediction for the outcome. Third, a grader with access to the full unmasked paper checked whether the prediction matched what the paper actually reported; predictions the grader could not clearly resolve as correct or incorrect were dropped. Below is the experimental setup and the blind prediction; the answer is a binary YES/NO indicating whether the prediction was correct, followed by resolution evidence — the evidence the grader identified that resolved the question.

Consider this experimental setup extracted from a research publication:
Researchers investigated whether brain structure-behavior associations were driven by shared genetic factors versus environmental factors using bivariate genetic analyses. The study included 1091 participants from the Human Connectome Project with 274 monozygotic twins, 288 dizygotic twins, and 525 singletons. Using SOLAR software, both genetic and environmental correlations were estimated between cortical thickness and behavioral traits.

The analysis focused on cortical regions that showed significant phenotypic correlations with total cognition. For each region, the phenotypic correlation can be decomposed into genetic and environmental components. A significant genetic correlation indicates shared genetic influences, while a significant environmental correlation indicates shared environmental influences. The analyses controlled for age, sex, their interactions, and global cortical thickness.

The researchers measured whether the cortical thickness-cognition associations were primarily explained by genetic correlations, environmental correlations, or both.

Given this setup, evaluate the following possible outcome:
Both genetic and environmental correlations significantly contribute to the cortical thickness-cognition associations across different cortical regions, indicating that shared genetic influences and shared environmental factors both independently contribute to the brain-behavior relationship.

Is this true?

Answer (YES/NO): NO